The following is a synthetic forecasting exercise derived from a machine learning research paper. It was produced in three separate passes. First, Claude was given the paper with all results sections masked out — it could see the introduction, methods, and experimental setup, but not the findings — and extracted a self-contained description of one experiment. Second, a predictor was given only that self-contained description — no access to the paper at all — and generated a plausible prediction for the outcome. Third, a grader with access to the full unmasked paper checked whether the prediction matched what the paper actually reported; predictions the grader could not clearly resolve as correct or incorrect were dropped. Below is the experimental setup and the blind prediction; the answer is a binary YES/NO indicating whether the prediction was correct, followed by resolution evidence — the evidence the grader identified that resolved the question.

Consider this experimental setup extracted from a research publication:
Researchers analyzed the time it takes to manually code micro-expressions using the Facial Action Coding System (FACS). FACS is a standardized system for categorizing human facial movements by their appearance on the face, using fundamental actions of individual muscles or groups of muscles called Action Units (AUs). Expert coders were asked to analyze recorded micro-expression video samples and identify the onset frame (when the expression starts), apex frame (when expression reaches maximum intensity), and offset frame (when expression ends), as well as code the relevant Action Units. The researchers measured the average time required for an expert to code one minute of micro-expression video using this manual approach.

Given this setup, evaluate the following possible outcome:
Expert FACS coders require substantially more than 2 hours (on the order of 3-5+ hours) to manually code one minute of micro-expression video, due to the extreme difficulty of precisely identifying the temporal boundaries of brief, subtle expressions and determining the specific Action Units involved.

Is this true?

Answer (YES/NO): NO